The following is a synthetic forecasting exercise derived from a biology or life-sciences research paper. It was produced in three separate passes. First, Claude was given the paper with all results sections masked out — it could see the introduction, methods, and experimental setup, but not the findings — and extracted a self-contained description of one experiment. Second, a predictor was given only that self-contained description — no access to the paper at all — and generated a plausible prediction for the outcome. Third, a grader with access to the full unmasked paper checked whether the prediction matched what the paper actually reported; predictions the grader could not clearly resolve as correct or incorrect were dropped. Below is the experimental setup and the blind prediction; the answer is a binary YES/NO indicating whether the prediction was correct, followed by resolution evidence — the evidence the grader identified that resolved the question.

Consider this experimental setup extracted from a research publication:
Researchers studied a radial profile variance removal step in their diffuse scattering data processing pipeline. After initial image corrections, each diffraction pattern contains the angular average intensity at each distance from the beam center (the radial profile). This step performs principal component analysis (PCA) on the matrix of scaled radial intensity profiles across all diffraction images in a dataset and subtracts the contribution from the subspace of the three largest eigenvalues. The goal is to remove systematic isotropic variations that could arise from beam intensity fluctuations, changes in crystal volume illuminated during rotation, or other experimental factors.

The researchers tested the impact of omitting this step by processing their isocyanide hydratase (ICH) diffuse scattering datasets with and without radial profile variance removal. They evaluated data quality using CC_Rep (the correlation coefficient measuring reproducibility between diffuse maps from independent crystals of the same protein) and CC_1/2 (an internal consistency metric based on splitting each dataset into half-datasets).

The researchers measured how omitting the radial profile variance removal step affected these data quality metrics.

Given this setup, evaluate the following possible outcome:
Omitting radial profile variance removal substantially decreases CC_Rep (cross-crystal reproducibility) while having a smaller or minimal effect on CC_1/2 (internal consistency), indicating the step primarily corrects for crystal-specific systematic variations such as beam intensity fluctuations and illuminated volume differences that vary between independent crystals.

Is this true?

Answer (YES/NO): NO